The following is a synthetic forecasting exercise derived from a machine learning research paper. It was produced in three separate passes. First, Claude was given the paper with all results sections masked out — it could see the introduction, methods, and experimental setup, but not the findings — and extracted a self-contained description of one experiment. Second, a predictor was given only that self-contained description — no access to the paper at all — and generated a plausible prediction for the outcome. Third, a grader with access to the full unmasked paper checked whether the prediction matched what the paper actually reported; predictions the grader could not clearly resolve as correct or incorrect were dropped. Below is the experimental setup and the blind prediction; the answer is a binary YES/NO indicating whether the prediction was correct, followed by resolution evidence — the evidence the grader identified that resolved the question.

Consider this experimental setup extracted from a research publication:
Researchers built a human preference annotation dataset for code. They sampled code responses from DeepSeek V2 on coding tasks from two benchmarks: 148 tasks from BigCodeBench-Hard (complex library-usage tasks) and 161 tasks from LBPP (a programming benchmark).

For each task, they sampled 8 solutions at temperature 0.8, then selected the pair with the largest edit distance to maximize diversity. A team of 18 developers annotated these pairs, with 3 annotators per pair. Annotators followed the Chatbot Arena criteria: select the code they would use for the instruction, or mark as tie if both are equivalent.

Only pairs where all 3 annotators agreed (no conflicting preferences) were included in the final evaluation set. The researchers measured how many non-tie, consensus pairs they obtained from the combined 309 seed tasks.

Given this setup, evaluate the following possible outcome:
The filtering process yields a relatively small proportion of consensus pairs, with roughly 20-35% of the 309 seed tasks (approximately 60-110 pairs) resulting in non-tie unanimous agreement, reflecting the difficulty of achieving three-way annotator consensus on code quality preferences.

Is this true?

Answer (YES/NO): NO